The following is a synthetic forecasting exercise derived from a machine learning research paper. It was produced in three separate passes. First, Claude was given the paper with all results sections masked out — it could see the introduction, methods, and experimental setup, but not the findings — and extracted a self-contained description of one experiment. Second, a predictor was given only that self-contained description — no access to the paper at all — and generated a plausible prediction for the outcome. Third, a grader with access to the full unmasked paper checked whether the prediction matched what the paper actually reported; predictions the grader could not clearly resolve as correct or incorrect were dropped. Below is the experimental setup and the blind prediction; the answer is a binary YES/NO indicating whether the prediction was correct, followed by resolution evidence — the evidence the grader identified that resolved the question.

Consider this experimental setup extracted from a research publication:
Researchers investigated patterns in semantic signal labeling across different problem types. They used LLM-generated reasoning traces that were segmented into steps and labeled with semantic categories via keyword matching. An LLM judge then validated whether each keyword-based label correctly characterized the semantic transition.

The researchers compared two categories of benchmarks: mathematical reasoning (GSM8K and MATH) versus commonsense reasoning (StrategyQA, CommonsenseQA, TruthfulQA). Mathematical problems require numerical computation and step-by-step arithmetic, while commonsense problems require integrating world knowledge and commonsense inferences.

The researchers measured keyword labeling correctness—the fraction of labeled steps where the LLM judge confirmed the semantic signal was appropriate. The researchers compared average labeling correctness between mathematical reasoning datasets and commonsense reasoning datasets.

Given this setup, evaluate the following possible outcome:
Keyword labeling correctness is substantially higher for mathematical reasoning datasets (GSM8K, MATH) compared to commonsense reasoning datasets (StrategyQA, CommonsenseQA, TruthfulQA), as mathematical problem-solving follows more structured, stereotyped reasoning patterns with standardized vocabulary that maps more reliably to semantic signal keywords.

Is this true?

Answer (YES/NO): NO